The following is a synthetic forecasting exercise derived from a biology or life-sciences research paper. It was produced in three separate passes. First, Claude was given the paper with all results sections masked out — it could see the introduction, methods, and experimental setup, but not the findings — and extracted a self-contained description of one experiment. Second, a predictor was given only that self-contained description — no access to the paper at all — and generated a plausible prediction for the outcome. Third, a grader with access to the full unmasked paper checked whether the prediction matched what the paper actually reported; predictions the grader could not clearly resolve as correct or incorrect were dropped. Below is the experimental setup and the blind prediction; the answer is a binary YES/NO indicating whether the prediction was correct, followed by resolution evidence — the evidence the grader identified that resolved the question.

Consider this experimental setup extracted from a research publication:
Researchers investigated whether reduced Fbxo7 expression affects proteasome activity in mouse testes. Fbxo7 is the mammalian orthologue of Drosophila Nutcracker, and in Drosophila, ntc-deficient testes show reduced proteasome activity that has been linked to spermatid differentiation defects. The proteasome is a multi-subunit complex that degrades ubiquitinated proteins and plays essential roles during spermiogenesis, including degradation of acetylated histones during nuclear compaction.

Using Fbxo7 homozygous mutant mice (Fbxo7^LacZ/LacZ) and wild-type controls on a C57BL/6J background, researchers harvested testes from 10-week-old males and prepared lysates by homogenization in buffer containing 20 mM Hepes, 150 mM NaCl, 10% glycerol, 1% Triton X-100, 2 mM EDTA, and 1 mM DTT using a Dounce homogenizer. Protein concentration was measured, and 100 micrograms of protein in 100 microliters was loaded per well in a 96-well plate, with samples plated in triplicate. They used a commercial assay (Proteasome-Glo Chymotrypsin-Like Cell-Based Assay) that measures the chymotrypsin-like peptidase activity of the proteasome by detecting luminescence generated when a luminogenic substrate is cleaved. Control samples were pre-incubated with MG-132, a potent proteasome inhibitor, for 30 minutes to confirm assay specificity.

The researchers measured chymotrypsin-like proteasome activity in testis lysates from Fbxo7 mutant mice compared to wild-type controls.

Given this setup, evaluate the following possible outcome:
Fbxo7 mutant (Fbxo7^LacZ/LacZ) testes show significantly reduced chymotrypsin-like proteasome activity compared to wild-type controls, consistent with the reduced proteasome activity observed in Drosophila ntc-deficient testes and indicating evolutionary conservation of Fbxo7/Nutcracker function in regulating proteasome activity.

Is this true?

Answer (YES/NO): NO